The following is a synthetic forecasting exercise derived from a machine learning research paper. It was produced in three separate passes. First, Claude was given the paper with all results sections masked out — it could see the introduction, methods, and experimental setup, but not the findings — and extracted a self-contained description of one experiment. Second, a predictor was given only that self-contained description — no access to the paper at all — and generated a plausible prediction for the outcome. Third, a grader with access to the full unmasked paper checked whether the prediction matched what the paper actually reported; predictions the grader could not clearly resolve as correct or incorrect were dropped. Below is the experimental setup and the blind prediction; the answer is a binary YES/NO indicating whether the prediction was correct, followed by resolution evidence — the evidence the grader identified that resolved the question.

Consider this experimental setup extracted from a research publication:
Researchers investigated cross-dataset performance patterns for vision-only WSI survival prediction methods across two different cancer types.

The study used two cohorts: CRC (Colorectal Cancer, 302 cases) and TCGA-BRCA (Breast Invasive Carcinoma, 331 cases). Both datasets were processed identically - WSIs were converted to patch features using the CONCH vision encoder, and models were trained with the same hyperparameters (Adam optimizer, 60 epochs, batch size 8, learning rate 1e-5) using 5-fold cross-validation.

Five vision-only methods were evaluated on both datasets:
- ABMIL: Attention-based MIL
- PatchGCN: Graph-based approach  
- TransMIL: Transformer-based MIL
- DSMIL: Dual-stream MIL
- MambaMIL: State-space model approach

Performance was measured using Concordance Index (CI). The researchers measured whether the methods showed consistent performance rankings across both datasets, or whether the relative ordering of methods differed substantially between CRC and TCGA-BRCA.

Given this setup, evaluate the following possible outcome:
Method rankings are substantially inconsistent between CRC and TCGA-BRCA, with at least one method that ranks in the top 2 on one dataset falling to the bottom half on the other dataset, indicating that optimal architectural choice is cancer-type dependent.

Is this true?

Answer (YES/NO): YES